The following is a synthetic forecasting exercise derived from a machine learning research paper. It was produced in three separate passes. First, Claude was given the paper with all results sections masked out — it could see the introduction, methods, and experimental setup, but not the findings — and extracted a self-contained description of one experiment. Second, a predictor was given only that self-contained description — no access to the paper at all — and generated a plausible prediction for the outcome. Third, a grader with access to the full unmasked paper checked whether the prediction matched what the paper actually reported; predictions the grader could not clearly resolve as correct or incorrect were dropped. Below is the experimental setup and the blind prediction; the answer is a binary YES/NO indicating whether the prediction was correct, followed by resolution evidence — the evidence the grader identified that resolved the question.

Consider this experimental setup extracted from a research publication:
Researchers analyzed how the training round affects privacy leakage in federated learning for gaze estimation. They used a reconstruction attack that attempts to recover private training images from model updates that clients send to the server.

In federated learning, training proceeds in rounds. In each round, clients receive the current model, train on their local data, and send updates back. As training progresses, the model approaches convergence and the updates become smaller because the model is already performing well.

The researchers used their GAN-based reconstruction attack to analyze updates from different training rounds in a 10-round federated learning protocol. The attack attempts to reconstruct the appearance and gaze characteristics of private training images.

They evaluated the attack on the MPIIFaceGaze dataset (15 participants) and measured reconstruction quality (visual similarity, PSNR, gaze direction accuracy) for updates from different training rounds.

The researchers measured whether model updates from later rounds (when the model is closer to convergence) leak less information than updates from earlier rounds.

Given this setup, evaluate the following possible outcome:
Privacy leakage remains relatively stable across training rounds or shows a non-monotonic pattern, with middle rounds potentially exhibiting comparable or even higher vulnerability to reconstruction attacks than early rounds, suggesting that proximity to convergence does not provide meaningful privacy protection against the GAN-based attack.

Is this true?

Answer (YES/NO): NO